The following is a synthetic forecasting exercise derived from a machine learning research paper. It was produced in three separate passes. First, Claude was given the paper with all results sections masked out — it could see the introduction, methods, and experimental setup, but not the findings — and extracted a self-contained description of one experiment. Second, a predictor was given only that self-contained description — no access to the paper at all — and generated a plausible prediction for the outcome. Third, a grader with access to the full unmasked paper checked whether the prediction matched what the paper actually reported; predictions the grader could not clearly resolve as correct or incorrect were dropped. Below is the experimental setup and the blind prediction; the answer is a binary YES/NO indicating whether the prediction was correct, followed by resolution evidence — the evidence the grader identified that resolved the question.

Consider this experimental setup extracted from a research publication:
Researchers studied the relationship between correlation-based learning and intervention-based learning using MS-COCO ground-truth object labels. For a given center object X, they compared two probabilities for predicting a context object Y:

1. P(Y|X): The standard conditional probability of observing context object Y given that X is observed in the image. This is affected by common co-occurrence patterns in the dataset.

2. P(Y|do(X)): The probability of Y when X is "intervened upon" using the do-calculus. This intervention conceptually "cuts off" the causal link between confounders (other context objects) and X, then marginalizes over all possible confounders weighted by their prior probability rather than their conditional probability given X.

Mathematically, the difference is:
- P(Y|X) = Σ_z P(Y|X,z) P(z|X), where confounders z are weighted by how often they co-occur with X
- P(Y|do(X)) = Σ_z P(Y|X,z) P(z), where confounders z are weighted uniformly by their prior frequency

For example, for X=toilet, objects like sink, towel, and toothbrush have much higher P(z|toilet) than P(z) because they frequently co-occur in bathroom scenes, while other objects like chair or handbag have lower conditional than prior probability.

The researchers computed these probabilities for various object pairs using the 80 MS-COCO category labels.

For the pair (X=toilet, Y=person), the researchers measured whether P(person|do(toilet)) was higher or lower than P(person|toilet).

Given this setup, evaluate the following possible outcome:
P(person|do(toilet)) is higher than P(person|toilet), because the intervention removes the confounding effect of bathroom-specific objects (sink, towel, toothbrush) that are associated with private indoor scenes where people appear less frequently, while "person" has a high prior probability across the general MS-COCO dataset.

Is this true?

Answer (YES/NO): YES